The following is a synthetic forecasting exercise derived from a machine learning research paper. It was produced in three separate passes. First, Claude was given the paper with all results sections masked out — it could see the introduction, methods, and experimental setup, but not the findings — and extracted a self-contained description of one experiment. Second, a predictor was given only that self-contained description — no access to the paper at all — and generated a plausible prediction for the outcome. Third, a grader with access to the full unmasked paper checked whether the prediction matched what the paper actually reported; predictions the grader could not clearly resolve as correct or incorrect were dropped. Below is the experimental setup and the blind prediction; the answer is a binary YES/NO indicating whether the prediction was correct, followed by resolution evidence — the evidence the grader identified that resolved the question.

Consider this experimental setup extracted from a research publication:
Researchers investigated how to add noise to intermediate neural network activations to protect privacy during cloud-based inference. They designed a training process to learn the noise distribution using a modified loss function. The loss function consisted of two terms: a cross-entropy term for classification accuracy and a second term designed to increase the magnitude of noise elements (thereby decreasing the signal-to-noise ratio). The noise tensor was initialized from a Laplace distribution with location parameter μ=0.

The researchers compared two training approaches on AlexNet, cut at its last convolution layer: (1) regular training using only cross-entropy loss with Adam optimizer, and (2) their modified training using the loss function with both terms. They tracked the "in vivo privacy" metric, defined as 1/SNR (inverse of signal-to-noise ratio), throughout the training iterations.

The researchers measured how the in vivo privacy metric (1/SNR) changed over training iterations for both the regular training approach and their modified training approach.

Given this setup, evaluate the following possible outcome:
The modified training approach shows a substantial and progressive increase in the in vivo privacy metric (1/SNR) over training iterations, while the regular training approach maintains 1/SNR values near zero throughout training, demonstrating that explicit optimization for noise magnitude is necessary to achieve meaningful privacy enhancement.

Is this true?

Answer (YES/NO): NO